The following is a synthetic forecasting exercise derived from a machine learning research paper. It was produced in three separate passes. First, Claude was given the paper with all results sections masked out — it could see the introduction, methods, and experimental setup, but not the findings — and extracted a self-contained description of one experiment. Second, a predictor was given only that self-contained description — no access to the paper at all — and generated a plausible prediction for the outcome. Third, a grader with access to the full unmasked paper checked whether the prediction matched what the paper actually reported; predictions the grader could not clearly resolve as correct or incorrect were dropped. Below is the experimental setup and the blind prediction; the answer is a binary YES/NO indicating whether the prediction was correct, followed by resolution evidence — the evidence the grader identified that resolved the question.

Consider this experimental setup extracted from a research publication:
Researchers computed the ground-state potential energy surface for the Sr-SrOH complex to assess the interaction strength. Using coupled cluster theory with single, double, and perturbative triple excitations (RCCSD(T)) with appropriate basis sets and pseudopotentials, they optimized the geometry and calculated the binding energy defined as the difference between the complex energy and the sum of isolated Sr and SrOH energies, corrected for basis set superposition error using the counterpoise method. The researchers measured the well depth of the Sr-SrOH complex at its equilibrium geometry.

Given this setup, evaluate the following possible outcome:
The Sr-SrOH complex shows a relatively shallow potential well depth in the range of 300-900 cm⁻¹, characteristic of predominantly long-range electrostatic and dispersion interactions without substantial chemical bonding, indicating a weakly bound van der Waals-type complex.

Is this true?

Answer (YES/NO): NO